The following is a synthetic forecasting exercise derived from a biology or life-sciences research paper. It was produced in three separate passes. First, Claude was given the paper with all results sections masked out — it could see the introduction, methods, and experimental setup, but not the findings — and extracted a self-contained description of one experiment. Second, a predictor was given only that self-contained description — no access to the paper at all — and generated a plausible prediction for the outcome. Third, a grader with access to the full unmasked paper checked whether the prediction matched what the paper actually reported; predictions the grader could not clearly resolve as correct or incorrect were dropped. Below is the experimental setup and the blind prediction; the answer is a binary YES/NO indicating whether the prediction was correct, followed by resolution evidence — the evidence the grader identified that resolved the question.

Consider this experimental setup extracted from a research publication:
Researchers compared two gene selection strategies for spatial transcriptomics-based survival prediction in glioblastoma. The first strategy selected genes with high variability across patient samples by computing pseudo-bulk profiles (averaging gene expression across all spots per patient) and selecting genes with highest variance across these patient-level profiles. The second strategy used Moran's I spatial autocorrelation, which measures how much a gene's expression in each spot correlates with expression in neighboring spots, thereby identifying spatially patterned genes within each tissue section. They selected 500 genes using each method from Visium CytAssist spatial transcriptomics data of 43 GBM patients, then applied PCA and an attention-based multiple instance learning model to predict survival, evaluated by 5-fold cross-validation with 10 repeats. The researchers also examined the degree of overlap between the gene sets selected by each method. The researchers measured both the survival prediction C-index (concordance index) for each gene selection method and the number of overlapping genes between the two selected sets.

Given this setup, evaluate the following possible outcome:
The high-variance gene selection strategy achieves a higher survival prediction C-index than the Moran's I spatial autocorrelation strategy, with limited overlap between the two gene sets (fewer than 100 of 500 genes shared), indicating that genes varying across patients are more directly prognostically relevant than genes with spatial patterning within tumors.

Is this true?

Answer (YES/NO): NO